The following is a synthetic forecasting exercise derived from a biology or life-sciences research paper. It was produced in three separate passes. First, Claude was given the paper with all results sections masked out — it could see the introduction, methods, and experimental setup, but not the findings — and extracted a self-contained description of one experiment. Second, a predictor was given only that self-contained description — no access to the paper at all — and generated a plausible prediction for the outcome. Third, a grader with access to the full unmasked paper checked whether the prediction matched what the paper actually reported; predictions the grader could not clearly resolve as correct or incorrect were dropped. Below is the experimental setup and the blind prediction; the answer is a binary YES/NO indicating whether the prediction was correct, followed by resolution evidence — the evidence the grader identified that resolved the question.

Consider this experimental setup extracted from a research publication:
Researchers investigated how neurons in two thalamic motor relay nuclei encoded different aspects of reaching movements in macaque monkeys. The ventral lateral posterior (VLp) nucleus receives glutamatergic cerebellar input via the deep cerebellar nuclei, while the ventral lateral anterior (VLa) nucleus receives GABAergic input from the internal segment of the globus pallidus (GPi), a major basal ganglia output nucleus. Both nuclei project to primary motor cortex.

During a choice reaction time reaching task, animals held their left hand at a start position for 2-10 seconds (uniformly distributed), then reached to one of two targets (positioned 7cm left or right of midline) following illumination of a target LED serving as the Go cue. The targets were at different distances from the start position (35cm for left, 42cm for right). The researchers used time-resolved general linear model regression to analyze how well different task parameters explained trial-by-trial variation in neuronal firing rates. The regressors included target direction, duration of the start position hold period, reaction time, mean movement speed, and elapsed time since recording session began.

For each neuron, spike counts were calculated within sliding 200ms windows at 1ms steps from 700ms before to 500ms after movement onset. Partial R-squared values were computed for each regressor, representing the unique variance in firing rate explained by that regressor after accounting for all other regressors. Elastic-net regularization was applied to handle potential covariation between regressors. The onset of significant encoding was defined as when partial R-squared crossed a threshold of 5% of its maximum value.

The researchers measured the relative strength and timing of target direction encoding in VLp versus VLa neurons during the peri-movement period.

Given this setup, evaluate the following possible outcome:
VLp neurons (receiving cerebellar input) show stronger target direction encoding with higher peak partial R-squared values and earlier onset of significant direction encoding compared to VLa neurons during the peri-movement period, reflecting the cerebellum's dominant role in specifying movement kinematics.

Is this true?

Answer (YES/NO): NO